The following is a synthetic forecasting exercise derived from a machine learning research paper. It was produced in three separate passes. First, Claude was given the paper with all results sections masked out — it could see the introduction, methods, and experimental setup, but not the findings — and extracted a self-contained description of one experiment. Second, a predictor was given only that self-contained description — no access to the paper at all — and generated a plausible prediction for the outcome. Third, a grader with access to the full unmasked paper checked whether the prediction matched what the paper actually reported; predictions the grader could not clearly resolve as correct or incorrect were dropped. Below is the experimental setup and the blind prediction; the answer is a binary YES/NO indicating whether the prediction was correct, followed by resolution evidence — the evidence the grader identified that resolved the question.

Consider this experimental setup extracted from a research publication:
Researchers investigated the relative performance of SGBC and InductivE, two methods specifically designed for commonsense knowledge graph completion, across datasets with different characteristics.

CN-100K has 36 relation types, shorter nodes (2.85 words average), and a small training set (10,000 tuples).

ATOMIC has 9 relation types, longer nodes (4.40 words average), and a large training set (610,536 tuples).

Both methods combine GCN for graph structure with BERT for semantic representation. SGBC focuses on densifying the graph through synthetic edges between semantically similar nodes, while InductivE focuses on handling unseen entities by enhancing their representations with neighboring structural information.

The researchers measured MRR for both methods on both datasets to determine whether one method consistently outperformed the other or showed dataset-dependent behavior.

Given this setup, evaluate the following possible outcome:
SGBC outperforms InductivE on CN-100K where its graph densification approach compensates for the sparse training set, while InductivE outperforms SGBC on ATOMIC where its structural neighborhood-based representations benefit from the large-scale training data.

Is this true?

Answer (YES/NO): NO